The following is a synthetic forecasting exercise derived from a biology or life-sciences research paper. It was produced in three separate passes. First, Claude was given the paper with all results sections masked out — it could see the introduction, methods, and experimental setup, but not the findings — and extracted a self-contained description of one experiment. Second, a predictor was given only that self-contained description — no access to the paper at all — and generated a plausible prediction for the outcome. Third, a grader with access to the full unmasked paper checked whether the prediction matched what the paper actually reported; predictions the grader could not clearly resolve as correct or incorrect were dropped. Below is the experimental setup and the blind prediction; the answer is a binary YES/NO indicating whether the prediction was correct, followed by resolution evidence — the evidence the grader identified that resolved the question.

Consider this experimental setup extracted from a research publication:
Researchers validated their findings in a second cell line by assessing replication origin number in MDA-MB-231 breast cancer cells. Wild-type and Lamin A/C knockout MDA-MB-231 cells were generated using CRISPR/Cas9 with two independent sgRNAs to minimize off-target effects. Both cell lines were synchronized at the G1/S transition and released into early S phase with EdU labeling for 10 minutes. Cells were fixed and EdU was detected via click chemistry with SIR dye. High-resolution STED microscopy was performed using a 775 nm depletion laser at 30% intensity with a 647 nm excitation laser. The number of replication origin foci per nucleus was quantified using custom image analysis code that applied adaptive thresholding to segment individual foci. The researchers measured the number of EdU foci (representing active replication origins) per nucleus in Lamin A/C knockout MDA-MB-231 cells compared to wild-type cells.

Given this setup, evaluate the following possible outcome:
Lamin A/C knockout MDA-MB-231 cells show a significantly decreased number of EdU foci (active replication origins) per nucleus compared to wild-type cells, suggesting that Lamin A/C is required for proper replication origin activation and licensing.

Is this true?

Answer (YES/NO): NO